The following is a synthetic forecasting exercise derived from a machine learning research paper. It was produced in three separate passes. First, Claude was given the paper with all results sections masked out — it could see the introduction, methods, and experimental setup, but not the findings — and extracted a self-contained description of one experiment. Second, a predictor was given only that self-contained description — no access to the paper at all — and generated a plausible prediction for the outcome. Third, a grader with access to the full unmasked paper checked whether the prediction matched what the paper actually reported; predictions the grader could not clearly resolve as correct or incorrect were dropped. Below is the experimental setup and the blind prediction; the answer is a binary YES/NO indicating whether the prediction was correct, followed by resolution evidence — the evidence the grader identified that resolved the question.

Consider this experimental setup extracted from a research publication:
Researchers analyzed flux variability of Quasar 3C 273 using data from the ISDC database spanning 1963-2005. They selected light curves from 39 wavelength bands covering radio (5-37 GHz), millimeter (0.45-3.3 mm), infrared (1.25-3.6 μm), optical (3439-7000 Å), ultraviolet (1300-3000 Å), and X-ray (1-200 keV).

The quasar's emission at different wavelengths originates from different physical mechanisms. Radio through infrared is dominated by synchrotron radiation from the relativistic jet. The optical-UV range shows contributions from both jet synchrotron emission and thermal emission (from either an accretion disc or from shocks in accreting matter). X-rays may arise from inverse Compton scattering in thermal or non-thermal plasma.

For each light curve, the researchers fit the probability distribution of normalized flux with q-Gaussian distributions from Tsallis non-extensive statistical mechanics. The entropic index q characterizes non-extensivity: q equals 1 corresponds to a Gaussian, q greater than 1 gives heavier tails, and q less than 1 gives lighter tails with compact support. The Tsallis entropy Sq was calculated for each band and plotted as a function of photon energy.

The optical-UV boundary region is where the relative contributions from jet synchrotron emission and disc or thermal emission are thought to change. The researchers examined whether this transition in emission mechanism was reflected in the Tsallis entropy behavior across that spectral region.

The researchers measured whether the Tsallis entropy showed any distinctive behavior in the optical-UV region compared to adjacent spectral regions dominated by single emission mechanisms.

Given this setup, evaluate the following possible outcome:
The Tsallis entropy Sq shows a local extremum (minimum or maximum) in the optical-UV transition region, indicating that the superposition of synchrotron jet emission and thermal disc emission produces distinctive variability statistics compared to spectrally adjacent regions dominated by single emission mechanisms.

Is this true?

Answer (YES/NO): NO